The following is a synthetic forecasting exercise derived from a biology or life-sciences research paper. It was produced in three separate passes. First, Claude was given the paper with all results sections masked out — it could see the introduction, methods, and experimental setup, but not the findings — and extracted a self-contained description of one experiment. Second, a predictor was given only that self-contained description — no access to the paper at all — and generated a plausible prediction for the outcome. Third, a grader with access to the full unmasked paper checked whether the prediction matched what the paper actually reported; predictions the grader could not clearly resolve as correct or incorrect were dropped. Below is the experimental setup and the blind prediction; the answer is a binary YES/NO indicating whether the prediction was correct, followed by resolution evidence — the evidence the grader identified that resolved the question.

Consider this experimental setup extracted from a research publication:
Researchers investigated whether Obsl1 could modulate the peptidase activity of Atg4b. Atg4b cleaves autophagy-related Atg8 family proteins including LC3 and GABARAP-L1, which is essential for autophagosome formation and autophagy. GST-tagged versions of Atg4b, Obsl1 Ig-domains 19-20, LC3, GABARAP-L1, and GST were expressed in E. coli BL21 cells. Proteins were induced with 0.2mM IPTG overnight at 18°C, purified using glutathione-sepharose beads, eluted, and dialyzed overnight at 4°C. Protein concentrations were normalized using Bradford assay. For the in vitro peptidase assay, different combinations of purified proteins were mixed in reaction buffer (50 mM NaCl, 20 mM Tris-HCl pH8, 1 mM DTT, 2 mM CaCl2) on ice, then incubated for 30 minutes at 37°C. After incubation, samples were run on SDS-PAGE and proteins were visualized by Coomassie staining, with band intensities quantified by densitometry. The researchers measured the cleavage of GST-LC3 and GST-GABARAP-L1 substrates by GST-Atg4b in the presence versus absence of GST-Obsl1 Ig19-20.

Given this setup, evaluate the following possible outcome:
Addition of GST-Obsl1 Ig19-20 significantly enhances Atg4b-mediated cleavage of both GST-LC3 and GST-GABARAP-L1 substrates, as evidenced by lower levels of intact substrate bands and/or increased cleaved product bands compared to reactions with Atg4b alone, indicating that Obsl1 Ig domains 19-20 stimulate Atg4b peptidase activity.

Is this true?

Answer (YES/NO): NO